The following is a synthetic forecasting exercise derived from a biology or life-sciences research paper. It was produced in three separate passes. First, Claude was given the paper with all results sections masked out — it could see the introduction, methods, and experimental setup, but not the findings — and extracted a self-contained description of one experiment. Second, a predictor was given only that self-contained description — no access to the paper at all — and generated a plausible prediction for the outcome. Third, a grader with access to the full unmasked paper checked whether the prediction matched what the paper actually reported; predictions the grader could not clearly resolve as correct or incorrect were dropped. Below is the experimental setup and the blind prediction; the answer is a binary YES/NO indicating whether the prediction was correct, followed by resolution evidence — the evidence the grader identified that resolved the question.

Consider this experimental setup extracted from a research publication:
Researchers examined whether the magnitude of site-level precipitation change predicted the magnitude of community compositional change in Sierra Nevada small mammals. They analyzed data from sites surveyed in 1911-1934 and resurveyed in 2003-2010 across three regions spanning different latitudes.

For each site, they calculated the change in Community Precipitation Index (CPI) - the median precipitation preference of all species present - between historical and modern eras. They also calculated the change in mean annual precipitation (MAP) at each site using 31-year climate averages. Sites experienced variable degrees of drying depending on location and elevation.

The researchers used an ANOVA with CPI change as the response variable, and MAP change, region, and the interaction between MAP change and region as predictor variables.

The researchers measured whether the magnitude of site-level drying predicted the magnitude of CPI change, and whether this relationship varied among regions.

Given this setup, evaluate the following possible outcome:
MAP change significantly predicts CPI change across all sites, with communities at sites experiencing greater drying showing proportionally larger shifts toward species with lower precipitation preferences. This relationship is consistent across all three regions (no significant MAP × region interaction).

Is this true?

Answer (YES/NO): NO